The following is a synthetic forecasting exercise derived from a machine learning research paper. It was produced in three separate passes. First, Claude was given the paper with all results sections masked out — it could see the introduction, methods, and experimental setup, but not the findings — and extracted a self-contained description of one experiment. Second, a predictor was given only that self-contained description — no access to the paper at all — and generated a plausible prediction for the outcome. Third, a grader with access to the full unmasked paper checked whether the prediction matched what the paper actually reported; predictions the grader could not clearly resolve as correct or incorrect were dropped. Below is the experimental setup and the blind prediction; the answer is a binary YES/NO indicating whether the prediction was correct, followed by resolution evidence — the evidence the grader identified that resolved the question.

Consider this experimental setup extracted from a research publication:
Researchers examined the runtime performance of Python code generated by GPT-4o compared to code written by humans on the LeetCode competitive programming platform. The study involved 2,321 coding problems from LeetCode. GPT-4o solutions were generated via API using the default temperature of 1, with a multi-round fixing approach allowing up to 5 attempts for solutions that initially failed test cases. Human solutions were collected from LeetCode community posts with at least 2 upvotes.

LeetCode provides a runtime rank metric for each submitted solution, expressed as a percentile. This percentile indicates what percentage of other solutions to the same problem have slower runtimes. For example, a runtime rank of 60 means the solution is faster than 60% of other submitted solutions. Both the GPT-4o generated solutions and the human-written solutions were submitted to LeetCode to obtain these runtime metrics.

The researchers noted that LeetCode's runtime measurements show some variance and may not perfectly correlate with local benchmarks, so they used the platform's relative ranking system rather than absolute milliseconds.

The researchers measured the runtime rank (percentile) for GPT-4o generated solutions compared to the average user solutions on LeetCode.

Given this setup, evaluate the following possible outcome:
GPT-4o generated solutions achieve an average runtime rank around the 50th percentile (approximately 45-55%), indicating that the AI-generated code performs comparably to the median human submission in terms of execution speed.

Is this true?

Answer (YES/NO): NO